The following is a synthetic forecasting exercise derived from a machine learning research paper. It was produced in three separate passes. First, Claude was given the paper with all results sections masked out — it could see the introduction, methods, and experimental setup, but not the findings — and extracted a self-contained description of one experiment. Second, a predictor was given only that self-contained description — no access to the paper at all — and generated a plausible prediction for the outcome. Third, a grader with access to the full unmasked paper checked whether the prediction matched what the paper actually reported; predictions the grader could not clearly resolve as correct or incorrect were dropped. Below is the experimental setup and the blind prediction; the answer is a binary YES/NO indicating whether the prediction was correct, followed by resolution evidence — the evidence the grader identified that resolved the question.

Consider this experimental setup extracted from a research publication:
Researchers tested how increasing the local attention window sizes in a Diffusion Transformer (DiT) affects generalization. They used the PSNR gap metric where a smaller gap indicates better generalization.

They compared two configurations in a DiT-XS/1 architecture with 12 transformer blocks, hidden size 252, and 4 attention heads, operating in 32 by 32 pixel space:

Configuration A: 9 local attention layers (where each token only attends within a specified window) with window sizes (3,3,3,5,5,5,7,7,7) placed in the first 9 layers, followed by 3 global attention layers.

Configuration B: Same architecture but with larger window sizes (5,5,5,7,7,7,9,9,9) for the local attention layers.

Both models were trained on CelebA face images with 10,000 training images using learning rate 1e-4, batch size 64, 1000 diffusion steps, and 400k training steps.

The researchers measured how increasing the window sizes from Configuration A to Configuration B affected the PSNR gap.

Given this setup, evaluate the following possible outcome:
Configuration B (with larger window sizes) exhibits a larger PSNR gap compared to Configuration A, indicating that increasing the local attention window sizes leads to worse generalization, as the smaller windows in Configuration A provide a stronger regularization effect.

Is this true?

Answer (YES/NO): YES